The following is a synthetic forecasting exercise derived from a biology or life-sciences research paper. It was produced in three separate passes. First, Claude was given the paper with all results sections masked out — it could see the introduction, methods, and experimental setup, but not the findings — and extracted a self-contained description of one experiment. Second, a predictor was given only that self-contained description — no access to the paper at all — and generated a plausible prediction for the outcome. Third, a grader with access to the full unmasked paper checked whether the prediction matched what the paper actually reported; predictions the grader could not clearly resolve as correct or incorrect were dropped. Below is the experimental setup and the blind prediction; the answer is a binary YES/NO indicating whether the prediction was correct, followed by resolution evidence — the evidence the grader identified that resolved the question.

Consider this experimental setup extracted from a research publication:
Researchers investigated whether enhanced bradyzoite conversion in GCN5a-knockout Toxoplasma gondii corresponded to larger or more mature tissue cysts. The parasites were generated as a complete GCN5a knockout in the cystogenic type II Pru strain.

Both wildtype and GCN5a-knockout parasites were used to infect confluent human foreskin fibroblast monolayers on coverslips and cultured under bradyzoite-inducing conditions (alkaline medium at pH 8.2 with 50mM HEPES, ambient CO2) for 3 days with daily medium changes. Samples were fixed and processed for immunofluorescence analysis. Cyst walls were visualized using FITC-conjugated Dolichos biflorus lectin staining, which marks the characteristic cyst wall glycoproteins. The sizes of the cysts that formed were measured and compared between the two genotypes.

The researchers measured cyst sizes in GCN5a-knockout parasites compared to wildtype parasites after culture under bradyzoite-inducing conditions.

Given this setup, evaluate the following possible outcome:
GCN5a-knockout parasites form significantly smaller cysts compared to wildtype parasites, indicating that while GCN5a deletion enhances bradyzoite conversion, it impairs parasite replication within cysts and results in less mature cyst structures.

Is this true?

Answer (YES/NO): YES